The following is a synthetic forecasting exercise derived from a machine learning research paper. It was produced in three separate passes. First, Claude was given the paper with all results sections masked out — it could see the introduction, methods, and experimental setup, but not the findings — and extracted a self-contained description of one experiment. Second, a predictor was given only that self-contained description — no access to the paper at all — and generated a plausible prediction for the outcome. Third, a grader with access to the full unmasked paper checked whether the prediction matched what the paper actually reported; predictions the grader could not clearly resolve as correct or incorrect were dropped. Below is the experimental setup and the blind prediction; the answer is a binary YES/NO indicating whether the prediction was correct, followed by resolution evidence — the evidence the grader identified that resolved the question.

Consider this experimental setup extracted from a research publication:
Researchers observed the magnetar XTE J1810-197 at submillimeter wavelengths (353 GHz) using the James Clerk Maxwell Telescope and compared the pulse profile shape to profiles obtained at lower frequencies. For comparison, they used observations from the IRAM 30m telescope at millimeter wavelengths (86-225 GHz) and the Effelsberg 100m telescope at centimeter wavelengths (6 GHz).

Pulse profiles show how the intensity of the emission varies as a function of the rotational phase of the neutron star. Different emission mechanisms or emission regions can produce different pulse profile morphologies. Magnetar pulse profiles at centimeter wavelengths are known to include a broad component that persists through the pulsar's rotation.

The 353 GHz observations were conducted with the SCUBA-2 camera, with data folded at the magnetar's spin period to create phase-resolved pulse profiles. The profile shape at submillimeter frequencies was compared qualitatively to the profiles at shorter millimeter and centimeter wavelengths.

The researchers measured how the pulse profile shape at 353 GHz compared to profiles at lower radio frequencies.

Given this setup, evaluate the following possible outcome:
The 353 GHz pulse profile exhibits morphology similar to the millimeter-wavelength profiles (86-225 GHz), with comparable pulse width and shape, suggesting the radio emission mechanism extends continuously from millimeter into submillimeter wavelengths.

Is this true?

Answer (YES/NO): YES